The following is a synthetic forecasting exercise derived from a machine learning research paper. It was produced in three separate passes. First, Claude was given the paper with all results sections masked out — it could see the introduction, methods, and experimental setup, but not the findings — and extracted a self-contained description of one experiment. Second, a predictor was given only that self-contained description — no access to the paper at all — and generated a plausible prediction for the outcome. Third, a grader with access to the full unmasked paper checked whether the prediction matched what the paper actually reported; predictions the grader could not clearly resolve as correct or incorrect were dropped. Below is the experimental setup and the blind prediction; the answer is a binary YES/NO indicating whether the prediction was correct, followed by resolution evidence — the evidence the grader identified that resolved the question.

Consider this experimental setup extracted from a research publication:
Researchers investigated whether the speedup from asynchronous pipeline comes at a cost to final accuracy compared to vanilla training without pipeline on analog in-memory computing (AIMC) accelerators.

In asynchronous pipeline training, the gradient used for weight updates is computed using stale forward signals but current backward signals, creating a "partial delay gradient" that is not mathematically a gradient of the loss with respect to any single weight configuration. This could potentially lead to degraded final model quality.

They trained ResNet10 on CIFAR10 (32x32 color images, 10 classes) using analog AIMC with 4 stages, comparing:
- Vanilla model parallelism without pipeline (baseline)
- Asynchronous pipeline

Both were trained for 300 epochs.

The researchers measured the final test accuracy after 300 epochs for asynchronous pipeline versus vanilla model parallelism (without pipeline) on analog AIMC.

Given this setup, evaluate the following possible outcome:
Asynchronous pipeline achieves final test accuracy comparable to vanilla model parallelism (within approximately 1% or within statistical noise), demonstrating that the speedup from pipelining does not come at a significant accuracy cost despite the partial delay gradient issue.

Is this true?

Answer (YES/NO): YES